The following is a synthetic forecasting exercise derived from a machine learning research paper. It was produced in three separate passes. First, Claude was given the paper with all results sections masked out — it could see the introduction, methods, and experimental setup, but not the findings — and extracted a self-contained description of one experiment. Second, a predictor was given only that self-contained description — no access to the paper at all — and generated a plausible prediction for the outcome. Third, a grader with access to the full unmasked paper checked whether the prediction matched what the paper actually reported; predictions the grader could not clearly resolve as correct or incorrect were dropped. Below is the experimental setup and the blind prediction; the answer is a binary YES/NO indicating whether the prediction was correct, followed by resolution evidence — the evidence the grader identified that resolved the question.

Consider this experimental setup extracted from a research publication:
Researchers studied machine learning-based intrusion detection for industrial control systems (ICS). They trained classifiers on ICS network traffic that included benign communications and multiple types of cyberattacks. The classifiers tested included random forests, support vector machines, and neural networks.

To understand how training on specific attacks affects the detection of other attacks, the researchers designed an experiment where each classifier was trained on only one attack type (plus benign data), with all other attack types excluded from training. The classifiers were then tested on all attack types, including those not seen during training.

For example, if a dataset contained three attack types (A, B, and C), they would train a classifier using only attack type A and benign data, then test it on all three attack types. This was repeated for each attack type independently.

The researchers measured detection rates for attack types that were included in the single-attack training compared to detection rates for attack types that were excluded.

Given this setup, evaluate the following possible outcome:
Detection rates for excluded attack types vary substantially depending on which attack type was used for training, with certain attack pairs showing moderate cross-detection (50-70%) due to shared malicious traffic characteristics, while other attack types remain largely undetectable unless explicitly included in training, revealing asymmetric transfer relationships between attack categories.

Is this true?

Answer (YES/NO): NO